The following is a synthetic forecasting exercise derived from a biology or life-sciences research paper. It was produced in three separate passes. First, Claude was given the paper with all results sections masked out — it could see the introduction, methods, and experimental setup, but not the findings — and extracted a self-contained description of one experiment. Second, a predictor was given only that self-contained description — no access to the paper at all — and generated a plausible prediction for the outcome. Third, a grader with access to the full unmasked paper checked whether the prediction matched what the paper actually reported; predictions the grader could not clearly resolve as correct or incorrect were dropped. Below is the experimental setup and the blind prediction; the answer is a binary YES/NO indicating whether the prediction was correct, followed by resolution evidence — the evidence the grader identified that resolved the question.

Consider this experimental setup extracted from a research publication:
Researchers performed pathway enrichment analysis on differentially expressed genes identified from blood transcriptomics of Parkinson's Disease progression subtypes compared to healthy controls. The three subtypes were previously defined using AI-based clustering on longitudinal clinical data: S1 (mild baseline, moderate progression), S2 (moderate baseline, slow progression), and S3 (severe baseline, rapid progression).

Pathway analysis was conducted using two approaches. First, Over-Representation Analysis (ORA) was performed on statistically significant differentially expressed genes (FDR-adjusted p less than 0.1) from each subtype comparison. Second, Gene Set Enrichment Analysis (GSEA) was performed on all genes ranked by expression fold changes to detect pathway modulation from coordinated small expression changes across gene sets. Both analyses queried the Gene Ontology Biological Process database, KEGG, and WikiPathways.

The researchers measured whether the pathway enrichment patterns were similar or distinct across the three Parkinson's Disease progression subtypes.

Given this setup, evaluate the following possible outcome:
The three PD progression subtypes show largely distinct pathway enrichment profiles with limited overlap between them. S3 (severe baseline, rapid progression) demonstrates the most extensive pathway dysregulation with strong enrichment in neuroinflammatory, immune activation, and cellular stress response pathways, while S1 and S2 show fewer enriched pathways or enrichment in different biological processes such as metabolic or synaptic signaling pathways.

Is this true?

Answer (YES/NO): NO